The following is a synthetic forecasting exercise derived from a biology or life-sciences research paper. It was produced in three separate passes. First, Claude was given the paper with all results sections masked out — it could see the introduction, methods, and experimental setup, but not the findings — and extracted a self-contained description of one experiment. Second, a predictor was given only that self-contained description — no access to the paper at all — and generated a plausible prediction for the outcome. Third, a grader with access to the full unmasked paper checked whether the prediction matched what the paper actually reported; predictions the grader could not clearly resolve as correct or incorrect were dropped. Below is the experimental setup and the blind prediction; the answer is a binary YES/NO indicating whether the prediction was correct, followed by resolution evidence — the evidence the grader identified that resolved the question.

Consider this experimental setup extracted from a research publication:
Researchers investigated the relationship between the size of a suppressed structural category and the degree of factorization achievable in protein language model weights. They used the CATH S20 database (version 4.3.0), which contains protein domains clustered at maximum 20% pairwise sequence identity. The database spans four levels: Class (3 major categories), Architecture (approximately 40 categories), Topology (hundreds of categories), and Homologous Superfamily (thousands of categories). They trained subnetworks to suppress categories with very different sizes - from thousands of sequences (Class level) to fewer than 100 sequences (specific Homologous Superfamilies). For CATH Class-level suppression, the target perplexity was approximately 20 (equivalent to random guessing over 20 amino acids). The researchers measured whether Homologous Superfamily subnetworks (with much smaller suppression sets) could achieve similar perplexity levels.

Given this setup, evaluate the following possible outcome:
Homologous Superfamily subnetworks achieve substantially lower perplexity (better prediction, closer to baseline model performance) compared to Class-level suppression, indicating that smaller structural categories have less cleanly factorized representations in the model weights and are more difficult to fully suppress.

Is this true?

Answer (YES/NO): NO